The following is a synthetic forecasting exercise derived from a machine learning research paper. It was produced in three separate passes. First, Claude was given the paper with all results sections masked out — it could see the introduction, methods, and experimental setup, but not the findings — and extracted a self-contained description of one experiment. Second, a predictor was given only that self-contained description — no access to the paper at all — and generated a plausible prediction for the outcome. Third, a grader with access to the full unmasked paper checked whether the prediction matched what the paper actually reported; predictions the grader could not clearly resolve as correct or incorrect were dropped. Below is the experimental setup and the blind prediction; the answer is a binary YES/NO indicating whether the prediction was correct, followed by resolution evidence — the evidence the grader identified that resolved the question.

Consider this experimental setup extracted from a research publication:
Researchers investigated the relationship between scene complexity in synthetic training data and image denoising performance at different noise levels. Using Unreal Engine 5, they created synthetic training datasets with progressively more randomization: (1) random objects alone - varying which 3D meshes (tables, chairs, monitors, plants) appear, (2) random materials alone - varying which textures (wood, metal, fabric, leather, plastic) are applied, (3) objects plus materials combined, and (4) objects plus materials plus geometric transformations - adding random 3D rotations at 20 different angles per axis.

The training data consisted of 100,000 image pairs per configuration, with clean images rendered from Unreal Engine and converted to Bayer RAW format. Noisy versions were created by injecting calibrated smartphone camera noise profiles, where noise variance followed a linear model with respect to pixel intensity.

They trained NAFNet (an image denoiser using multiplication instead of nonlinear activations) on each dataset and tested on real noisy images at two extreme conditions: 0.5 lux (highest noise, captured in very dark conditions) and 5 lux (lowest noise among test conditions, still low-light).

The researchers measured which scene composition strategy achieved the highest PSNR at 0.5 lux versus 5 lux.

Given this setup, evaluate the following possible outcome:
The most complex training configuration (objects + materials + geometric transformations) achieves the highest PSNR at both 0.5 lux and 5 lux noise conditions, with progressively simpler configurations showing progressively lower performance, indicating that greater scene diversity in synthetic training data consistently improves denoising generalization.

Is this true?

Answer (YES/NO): NO